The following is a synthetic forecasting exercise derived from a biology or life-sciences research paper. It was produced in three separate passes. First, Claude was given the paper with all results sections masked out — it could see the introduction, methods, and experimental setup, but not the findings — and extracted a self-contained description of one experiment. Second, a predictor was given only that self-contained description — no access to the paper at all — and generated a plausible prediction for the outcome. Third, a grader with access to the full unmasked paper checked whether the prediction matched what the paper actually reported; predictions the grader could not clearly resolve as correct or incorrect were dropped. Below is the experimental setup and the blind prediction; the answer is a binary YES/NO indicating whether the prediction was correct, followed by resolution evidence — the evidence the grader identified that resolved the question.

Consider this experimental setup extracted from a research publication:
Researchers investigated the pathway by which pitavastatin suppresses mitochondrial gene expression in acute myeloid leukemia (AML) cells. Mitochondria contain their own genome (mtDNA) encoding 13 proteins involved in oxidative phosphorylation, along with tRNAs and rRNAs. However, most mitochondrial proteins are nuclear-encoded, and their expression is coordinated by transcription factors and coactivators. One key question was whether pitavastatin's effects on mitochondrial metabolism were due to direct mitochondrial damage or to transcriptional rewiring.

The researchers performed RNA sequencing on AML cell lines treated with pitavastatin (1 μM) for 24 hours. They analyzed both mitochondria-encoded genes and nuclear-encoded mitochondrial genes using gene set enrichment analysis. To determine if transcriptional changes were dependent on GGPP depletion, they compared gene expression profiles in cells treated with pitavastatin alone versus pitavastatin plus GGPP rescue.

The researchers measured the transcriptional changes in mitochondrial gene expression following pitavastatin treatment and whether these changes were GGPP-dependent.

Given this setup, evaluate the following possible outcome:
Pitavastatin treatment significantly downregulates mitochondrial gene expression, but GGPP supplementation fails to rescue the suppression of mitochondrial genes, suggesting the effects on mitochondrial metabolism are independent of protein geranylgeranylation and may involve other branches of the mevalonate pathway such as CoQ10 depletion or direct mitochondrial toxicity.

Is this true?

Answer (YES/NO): NO